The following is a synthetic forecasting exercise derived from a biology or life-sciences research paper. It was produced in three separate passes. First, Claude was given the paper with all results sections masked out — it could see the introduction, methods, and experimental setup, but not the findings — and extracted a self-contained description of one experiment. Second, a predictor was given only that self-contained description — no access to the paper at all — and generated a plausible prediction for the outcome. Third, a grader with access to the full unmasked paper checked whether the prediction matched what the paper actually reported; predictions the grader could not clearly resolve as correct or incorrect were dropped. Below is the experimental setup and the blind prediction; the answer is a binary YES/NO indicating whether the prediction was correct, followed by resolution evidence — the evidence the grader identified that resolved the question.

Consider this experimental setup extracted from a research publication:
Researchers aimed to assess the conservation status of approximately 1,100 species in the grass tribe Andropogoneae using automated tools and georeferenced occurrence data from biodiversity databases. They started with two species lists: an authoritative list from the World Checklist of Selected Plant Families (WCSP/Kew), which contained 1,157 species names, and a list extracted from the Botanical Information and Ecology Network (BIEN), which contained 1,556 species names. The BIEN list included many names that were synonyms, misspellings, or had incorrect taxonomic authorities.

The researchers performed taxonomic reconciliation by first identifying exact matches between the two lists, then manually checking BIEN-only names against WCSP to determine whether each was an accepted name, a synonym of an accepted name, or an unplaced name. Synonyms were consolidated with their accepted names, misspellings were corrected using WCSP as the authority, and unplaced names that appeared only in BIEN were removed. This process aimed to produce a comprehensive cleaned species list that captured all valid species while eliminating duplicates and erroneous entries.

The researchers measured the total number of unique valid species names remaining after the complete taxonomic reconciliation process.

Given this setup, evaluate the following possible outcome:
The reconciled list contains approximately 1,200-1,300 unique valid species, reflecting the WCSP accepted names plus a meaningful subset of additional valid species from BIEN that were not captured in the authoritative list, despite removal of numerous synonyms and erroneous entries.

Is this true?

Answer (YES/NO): NO